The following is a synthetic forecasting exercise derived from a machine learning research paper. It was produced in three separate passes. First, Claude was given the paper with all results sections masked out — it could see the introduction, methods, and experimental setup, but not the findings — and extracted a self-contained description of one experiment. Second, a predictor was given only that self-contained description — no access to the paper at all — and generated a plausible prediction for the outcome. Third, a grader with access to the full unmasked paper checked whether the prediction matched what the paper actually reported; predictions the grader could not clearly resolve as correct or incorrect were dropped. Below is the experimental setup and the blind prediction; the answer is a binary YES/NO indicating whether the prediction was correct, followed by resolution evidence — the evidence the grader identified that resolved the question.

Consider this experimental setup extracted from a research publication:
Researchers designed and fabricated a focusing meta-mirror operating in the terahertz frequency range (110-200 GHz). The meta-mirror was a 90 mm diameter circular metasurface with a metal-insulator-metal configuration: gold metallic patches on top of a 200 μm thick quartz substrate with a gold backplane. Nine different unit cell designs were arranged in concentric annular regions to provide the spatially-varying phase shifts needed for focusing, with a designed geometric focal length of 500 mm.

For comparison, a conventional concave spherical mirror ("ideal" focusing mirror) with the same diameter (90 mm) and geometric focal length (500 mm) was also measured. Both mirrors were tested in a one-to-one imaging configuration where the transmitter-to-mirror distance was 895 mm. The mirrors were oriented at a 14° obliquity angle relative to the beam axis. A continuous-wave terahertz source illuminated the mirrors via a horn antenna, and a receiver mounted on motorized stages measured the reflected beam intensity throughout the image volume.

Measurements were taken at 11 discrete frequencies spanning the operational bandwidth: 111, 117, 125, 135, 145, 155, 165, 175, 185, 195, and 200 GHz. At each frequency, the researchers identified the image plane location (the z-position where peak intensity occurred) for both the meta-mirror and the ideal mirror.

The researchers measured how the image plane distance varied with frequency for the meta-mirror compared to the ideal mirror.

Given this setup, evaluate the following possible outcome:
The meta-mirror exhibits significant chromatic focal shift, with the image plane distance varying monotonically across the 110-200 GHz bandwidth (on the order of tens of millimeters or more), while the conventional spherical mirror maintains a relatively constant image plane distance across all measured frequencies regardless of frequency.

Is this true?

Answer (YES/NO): NO